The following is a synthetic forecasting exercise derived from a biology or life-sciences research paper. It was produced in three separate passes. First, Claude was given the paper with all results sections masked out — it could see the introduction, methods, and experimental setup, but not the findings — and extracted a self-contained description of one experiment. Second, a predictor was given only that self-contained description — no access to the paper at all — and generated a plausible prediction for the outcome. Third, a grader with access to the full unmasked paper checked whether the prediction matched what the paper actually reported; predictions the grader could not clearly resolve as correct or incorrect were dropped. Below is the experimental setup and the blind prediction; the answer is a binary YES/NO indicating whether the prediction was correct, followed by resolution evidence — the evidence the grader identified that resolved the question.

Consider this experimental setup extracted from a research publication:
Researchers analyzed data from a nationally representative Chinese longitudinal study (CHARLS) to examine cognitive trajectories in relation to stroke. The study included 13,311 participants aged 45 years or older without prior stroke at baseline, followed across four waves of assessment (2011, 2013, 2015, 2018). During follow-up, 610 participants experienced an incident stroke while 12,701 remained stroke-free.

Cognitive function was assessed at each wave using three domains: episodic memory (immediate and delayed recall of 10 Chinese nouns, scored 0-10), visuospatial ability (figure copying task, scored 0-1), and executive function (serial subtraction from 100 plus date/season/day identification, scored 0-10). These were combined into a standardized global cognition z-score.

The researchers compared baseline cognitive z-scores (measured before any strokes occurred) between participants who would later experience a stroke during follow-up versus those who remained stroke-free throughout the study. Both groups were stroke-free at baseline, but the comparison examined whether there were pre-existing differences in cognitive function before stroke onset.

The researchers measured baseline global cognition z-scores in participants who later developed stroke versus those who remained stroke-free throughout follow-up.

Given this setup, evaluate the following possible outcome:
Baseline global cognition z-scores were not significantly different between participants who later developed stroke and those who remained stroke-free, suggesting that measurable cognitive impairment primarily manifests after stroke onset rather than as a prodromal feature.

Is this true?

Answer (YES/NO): YES